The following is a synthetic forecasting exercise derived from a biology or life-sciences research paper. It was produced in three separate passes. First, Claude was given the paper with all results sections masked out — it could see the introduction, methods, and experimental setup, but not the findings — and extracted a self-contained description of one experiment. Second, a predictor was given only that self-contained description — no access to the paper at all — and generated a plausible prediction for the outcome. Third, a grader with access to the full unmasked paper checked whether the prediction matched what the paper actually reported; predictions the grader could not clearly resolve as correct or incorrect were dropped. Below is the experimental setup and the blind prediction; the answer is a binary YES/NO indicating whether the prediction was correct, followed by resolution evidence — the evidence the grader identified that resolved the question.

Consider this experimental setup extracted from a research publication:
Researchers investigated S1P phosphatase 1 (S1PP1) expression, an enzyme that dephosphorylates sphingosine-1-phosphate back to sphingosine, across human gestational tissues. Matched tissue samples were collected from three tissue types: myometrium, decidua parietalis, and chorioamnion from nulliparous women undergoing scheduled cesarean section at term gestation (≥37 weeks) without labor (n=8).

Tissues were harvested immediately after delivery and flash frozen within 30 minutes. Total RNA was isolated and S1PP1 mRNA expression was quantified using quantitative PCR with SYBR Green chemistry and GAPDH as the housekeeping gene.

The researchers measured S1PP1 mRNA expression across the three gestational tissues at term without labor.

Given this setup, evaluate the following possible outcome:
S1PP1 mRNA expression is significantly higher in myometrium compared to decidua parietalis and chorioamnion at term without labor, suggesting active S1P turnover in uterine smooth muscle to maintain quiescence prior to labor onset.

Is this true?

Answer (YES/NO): NO